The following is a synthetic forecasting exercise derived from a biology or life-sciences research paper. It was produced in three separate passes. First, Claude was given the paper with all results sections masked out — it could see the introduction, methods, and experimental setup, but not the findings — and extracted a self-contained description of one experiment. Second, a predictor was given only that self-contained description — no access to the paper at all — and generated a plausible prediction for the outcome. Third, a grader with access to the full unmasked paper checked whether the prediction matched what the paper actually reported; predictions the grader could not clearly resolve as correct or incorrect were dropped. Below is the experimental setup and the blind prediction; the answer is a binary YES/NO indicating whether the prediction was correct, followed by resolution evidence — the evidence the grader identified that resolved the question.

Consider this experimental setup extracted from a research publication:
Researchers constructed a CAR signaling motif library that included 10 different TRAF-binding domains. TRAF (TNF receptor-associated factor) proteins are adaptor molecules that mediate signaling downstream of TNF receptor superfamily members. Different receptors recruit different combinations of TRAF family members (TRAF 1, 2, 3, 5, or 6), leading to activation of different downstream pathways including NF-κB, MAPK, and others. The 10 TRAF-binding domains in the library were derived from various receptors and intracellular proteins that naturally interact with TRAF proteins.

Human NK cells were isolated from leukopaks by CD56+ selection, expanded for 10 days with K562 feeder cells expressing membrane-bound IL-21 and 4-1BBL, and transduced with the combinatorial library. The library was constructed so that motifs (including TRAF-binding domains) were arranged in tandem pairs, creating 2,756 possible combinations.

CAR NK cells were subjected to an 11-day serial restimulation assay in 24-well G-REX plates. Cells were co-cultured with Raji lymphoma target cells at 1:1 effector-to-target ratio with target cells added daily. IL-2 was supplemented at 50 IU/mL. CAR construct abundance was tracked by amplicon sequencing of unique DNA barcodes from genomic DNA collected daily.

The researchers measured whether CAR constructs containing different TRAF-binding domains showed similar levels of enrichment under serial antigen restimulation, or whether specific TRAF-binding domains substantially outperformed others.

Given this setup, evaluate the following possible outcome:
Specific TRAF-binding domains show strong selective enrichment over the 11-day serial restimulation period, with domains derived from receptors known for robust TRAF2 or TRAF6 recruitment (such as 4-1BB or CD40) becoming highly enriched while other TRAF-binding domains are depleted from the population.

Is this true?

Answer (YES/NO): NO